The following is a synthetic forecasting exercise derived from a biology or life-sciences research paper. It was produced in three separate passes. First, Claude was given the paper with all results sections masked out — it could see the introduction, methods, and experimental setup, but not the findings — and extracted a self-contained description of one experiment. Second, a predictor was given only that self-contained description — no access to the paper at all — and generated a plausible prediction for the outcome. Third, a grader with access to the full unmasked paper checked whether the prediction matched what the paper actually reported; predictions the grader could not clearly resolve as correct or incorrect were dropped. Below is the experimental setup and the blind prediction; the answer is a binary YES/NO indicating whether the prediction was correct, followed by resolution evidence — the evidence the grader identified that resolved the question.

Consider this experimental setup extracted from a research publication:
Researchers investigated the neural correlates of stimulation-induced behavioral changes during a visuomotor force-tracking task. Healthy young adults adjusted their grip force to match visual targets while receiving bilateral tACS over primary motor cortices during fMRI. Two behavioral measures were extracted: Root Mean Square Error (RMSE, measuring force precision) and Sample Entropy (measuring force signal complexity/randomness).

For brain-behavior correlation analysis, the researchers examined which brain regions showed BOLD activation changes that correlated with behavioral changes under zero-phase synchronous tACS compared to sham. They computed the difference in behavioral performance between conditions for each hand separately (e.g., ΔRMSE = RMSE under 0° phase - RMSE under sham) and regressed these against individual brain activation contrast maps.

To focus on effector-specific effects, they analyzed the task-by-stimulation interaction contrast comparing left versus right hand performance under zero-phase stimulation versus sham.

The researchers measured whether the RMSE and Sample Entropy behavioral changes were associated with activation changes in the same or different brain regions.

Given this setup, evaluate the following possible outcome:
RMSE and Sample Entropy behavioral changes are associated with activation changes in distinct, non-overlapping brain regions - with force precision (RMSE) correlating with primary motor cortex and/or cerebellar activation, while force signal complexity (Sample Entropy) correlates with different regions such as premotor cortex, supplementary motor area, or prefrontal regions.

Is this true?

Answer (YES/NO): NO